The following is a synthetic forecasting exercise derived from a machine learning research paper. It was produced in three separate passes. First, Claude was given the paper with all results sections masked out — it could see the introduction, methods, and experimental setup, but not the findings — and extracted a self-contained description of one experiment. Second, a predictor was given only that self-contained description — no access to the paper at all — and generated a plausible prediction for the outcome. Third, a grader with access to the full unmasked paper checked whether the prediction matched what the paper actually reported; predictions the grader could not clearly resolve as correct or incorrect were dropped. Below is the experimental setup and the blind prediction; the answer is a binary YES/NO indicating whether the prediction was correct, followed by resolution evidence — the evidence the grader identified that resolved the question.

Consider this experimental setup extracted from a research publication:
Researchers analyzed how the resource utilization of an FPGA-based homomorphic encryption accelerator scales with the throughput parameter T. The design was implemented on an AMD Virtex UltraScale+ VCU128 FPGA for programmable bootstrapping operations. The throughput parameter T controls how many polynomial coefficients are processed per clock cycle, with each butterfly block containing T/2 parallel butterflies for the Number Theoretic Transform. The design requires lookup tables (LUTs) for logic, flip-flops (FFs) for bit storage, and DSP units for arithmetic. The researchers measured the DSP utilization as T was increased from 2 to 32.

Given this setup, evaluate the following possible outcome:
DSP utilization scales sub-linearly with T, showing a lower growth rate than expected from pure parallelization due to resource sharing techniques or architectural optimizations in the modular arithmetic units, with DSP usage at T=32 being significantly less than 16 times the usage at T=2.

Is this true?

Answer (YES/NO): NO